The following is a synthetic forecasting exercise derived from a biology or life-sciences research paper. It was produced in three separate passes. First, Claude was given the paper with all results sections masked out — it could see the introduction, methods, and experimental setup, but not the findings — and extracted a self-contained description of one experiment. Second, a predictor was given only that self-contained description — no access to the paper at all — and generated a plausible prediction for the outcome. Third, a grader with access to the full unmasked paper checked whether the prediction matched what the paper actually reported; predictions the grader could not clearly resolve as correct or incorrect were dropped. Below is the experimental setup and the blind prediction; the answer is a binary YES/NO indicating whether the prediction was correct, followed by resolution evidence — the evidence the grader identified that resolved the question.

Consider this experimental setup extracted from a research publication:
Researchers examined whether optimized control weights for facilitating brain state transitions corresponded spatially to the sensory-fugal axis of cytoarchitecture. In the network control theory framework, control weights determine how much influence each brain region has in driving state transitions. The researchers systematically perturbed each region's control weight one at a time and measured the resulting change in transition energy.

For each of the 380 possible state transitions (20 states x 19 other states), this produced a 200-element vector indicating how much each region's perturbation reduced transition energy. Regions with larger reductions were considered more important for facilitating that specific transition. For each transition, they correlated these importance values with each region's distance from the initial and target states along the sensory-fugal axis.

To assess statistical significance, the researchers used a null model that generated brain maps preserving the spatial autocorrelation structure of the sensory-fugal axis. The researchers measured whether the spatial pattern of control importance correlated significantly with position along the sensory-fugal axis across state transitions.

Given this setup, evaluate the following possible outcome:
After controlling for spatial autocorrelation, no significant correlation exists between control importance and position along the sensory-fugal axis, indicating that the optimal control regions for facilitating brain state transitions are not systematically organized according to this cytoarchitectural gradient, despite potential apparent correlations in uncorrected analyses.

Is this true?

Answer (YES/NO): NO